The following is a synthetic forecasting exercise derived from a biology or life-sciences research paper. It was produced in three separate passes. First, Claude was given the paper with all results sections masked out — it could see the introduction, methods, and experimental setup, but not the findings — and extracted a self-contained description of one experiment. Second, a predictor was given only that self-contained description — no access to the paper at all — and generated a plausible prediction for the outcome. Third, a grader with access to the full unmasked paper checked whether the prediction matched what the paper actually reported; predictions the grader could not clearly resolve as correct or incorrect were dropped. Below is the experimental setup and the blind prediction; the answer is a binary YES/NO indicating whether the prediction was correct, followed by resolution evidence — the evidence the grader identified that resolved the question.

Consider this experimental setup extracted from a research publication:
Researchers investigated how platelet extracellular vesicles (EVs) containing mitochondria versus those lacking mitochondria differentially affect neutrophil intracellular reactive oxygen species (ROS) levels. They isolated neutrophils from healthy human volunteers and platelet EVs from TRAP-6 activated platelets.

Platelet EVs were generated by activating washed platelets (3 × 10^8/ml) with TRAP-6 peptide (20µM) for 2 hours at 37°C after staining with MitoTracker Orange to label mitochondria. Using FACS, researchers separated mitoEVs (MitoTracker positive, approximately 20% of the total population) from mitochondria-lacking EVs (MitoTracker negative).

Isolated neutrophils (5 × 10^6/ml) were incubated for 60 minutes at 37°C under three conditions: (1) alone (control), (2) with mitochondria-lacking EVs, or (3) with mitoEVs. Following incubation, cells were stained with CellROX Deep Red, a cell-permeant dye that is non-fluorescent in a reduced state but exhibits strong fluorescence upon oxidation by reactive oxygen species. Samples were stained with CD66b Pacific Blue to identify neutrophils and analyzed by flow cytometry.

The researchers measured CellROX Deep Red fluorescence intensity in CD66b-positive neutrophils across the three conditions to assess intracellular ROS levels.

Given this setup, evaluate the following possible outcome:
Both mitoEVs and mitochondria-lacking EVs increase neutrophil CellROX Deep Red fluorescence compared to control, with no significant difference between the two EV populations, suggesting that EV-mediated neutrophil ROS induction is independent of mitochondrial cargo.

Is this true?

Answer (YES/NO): NO